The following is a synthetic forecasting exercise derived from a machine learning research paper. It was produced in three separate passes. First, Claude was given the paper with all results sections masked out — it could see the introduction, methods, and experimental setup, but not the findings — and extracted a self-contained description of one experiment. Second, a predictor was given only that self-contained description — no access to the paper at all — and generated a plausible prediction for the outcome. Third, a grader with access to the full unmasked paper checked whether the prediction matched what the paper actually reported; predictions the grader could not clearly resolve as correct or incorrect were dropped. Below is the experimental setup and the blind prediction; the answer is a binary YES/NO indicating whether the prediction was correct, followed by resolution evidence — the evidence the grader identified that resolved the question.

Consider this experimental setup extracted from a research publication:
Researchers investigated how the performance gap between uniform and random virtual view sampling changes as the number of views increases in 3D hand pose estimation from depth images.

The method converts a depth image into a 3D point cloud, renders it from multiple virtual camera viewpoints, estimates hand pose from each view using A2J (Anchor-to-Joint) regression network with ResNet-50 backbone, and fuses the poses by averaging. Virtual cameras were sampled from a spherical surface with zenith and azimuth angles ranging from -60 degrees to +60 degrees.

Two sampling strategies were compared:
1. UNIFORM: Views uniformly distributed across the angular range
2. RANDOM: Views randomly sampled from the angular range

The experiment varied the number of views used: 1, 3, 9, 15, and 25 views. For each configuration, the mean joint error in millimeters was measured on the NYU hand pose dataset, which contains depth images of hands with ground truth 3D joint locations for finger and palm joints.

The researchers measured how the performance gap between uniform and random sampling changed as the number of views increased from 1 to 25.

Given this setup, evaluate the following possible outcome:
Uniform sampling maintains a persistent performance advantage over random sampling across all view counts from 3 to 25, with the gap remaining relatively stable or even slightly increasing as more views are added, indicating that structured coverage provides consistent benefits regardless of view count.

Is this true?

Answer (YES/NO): NO